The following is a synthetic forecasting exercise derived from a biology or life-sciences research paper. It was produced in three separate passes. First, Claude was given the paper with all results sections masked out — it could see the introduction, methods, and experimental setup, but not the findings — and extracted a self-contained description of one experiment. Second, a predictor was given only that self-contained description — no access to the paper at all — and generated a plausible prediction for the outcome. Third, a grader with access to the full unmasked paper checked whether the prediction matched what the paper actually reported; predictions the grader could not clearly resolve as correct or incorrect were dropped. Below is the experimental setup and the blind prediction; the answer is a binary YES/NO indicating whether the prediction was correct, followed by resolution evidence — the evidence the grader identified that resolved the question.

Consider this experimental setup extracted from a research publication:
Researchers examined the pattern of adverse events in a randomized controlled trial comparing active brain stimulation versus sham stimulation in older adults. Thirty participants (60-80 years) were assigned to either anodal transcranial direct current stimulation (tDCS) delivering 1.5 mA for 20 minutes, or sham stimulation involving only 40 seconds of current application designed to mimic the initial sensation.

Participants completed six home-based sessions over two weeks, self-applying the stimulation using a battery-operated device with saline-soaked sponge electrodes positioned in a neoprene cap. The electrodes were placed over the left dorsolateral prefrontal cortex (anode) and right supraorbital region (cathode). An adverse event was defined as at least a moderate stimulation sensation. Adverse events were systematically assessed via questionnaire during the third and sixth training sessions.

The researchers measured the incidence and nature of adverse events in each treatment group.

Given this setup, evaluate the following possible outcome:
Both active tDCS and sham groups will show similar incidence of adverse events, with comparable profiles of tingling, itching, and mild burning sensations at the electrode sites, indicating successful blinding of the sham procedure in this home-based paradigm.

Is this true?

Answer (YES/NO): NO